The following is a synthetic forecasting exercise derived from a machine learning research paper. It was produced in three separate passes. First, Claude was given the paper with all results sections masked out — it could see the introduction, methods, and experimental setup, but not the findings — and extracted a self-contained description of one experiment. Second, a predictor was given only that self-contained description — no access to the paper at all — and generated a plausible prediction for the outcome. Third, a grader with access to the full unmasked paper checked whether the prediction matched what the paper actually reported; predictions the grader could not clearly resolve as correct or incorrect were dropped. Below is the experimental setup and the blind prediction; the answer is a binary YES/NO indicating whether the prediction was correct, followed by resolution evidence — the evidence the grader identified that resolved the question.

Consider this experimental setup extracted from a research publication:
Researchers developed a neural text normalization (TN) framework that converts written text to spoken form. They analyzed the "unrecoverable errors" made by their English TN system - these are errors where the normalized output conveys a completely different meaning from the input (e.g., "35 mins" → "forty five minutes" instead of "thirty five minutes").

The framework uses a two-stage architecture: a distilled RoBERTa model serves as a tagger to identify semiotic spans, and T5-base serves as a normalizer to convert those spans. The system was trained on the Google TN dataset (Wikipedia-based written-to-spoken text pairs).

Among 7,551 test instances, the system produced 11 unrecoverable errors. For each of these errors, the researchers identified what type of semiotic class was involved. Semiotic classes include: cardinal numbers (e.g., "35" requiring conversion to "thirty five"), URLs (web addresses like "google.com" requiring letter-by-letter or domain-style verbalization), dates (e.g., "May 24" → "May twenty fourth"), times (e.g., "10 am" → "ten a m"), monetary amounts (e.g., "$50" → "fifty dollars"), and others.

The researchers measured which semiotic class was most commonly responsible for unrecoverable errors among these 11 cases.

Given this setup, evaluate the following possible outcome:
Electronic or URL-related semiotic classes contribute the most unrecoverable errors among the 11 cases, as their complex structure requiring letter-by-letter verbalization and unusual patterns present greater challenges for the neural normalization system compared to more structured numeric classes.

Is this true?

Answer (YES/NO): YES